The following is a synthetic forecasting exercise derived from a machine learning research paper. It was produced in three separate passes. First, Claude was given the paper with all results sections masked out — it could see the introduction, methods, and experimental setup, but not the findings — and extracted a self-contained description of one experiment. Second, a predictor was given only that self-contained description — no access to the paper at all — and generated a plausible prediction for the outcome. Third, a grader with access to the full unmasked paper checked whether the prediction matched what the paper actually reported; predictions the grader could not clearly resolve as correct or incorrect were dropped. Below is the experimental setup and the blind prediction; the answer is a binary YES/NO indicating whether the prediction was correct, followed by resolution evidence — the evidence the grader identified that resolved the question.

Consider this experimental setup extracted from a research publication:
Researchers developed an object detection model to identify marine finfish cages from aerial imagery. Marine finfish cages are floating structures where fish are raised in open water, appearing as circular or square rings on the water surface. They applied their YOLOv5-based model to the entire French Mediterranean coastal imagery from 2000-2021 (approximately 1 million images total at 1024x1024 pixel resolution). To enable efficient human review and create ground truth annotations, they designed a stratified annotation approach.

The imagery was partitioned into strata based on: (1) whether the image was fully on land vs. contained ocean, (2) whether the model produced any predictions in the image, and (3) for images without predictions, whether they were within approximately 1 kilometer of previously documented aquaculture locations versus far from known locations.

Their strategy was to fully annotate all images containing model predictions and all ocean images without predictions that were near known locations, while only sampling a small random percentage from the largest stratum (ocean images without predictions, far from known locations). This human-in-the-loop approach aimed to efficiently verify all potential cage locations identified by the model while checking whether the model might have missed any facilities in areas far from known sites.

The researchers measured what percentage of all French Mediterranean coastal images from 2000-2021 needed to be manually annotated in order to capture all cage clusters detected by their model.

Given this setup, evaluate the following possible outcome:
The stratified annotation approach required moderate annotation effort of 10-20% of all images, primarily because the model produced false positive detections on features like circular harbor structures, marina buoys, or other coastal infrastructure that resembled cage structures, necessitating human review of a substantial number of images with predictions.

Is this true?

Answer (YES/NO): NO